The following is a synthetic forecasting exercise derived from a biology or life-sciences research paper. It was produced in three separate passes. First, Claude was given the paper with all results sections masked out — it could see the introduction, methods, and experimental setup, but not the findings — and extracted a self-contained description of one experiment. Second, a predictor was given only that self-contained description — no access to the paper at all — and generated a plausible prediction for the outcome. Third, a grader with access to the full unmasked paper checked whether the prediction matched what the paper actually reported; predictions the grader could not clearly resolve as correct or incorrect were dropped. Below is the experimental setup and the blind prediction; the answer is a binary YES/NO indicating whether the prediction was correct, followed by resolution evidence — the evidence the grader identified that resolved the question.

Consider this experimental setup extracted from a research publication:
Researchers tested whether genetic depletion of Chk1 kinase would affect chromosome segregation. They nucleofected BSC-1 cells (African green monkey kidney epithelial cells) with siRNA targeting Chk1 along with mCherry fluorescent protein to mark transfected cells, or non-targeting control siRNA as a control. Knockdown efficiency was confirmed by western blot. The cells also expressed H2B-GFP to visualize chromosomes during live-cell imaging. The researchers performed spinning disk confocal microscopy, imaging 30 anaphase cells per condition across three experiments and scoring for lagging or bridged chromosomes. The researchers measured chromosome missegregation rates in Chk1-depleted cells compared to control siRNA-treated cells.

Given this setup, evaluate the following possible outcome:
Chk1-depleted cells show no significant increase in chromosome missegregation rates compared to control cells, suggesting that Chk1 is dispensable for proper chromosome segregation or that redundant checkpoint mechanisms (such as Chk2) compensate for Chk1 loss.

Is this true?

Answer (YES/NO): NO